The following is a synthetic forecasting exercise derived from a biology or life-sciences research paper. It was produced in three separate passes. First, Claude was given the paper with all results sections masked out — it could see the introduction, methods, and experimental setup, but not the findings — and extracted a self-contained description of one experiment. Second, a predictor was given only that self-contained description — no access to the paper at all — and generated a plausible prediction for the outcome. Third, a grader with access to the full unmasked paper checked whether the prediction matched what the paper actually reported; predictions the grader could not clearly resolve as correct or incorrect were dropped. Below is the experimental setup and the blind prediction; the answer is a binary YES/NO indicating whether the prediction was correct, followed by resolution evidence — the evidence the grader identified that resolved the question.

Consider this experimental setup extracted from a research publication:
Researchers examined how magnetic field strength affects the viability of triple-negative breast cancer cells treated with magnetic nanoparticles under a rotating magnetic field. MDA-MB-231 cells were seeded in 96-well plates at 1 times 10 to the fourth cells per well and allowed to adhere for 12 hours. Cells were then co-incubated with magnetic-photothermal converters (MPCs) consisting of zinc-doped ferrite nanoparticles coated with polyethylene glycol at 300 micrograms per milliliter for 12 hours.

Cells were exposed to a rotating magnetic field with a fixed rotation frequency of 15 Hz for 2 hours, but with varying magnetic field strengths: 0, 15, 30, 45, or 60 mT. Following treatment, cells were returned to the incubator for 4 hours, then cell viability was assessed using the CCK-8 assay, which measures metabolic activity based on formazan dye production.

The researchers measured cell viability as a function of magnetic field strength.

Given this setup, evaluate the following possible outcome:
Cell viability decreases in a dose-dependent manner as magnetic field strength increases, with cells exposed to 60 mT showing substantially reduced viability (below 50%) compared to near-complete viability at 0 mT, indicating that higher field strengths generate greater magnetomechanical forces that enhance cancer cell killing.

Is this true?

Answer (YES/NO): NO